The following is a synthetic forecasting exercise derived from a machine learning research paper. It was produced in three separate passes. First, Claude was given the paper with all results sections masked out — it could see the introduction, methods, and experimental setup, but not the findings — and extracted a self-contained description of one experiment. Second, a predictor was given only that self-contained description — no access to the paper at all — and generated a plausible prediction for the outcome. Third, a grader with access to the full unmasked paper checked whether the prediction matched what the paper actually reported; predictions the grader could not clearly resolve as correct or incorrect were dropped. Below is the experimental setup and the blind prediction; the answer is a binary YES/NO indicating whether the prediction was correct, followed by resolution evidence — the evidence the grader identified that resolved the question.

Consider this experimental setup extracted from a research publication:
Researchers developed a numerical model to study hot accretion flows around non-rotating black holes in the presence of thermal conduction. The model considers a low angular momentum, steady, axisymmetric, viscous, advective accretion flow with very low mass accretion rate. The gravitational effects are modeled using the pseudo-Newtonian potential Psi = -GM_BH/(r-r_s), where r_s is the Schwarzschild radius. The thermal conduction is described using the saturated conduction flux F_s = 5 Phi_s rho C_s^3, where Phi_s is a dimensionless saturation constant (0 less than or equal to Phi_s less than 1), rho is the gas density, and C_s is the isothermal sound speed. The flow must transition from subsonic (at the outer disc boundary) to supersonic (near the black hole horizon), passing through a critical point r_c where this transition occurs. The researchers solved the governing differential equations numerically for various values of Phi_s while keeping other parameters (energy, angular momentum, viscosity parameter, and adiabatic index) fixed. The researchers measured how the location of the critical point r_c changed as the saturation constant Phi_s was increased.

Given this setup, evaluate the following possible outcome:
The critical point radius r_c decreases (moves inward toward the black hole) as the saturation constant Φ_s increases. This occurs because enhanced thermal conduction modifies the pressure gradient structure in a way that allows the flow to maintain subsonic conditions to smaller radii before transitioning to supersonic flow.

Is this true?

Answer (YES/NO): NO